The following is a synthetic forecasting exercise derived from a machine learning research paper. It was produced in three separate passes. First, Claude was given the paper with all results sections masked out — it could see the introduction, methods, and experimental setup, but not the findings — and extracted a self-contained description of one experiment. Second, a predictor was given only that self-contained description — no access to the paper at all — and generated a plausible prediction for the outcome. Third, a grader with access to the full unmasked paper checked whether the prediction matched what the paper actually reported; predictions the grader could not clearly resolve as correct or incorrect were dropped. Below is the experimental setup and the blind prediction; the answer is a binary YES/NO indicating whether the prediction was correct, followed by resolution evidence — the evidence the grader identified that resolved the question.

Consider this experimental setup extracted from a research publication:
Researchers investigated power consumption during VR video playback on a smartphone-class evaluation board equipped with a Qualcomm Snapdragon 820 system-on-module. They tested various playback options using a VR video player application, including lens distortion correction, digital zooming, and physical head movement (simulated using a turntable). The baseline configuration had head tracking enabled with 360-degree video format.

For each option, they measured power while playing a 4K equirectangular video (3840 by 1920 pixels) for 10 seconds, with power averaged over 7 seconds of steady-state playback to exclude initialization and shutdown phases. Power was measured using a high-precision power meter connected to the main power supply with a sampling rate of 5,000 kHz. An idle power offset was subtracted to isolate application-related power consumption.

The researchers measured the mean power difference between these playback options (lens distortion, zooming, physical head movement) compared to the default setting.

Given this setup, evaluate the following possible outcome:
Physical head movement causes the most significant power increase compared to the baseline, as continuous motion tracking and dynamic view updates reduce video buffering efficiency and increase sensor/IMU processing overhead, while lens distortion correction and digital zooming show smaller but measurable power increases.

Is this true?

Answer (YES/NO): NO